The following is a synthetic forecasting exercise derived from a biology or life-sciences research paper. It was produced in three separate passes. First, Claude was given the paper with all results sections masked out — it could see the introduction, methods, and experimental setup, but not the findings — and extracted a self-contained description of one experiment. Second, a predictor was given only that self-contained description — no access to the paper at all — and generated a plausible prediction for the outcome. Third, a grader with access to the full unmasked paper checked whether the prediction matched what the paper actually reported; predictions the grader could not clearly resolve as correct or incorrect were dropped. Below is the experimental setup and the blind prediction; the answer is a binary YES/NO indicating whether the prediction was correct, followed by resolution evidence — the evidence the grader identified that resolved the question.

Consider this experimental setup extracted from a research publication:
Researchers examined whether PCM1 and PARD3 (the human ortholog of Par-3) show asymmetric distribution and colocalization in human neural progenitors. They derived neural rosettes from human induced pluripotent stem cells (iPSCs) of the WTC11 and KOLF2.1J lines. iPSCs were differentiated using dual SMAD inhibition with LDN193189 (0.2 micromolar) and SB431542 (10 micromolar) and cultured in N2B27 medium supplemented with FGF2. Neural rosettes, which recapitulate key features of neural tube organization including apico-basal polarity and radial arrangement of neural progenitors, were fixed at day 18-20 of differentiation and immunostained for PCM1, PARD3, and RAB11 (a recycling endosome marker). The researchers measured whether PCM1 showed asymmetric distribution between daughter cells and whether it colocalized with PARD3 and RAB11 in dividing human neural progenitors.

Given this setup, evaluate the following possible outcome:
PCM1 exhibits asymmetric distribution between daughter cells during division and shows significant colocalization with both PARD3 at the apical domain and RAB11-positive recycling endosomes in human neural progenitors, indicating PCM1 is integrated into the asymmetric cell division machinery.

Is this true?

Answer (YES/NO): YES